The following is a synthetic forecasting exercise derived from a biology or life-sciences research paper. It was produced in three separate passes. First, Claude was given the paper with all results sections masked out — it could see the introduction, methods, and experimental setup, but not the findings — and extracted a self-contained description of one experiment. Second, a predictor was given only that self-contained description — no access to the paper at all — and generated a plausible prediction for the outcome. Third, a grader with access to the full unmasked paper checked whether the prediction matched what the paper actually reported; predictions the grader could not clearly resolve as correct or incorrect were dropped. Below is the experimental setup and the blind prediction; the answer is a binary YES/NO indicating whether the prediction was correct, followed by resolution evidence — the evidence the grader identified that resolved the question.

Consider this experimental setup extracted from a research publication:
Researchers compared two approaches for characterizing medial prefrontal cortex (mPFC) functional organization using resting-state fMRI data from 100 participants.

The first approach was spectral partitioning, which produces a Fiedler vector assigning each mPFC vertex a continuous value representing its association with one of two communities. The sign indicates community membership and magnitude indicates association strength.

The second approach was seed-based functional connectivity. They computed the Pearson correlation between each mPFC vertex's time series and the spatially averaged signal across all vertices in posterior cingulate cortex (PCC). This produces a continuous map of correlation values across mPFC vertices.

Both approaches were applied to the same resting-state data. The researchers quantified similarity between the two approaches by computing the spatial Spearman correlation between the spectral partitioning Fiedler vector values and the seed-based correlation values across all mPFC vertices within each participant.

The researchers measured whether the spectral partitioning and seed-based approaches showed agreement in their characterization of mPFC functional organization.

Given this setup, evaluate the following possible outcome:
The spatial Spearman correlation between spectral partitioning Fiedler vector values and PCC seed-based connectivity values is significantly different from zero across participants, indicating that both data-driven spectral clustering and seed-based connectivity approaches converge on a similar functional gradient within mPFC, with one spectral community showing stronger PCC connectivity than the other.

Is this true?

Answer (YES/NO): YES